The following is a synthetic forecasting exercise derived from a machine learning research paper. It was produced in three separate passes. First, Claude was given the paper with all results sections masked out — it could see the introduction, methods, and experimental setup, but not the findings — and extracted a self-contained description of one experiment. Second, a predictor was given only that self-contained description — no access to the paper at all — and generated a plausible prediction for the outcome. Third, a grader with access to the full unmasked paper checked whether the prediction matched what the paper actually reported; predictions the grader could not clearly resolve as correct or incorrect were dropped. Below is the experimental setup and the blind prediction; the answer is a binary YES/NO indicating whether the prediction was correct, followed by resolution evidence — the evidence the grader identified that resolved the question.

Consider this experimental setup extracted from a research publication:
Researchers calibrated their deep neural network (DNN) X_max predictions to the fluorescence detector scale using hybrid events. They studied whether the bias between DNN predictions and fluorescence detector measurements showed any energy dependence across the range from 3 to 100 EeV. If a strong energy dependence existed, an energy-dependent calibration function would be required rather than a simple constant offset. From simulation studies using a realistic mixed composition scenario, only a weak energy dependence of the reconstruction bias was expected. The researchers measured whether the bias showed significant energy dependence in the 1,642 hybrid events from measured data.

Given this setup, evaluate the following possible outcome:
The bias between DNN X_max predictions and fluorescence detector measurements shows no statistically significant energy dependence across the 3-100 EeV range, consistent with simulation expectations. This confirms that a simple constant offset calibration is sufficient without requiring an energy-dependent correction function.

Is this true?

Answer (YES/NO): YES